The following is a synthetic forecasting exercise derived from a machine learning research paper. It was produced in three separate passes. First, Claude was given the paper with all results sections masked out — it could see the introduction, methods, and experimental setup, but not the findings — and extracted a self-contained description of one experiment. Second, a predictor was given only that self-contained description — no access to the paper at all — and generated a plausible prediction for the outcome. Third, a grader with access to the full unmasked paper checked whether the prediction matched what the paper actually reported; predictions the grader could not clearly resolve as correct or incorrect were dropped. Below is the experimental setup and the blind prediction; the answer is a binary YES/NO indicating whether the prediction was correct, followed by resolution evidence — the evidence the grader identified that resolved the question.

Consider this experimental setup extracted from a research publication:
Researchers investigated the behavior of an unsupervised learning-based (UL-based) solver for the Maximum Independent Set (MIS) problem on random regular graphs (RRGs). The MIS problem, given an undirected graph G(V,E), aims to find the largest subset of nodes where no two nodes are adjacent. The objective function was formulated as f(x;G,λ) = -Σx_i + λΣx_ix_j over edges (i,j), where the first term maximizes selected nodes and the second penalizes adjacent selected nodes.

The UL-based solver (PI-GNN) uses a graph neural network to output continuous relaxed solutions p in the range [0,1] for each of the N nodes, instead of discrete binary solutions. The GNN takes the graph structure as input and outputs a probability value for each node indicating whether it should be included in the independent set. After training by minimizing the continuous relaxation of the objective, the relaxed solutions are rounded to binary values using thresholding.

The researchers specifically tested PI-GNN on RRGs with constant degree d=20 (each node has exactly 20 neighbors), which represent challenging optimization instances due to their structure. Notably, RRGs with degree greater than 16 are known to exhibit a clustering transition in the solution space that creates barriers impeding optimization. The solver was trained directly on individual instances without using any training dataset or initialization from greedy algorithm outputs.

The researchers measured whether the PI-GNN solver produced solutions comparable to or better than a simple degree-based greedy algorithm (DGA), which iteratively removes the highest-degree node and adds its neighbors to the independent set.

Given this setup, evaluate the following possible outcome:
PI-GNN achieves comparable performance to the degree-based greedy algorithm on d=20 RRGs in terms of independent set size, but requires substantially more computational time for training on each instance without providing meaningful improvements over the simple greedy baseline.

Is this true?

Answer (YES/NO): NO